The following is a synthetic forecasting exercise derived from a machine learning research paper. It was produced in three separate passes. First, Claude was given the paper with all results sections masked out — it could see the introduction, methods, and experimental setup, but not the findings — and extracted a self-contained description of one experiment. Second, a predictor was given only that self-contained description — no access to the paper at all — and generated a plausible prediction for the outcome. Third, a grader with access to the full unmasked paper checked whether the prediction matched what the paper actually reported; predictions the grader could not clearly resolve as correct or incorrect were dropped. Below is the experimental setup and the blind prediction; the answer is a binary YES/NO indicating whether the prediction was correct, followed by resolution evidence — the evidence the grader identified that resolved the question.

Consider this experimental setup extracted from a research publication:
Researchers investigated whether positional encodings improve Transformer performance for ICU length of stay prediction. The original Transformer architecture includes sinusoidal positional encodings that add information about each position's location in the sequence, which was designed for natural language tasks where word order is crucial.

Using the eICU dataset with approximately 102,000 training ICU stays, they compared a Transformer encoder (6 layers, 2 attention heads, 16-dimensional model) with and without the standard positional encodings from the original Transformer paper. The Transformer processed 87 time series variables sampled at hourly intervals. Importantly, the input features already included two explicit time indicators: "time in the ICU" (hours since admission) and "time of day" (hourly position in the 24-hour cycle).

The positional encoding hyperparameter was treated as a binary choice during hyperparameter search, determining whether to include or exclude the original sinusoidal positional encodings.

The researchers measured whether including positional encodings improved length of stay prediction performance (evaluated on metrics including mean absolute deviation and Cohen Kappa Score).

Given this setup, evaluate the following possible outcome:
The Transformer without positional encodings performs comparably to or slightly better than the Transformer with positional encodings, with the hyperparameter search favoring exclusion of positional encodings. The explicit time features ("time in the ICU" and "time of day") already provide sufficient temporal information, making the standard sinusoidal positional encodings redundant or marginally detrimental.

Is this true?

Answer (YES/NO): YES